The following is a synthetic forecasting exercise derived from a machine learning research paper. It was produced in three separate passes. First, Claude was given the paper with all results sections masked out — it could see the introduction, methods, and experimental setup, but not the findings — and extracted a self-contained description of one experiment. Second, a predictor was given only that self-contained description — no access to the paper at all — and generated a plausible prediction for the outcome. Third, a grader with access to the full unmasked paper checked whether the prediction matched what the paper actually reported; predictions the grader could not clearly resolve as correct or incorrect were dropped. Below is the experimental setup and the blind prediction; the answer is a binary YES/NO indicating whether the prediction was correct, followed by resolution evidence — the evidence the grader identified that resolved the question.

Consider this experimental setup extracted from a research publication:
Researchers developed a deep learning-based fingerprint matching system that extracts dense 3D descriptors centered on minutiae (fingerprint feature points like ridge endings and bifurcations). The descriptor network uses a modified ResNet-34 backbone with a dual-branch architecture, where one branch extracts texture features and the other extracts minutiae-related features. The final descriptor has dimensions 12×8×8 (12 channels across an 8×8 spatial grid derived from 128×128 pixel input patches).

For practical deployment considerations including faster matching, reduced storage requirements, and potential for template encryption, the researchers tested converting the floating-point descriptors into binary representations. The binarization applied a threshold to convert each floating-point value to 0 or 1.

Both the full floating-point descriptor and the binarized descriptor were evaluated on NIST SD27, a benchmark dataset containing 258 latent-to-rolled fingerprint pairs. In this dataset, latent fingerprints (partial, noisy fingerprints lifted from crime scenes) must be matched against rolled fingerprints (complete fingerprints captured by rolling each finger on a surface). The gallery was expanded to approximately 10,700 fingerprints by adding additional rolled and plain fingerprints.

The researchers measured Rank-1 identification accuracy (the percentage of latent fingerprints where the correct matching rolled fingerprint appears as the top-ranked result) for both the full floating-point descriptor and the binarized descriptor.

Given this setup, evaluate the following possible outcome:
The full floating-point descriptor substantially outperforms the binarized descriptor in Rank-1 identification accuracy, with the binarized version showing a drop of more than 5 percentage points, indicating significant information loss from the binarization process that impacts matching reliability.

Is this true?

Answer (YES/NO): YES